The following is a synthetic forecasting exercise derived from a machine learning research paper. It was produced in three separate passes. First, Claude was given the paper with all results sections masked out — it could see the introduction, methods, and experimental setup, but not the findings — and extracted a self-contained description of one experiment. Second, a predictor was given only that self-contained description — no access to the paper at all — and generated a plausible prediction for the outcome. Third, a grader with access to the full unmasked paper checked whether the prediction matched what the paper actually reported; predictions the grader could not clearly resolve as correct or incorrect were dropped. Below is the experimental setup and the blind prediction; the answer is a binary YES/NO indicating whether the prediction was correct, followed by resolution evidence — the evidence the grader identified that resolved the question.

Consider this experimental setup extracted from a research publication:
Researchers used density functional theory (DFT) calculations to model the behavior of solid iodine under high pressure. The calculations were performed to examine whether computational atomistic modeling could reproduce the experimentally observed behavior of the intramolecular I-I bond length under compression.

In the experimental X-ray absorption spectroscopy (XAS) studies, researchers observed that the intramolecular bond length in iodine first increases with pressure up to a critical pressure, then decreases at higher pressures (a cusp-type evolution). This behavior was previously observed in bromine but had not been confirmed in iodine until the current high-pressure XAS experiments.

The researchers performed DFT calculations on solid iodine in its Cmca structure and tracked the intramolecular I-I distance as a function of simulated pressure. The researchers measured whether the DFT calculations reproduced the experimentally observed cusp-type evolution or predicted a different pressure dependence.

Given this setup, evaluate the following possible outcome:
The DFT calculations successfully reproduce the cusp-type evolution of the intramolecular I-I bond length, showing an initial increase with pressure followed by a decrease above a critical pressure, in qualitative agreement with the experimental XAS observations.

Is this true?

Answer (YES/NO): YES